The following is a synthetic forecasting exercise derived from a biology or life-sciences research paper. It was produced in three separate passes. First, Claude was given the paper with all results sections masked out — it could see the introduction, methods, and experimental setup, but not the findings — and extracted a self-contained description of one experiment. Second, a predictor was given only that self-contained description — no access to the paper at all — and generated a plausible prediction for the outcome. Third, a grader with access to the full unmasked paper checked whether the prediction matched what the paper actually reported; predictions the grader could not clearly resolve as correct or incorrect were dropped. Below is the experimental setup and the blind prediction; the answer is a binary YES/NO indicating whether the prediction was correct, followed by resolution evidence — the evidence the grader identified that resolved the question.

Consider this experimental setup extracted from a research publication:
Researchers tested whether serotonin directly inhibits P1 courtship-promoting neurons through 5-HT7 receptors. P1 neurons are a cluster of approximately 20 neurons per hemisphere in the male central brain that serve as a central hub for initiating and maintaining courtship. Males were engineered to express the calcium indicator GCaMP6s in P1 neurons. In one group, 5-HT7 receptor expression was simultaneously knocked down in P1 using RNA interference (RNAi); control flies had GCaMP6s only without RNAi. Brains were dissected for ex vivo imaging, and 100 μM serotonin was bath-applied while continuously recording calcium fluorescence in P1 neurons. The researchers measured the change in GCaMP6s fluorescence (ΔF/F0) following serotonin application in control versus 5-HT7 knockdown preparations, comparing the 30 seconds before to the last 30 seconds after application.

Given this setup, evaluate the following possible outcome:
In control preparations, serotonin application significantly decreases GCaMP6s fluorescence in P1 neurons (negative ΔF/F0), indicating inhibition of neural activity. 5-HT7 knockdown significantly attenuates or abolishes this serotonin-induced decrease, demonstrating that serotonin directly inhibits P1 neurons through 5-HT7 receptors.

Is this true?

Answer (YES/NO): YES